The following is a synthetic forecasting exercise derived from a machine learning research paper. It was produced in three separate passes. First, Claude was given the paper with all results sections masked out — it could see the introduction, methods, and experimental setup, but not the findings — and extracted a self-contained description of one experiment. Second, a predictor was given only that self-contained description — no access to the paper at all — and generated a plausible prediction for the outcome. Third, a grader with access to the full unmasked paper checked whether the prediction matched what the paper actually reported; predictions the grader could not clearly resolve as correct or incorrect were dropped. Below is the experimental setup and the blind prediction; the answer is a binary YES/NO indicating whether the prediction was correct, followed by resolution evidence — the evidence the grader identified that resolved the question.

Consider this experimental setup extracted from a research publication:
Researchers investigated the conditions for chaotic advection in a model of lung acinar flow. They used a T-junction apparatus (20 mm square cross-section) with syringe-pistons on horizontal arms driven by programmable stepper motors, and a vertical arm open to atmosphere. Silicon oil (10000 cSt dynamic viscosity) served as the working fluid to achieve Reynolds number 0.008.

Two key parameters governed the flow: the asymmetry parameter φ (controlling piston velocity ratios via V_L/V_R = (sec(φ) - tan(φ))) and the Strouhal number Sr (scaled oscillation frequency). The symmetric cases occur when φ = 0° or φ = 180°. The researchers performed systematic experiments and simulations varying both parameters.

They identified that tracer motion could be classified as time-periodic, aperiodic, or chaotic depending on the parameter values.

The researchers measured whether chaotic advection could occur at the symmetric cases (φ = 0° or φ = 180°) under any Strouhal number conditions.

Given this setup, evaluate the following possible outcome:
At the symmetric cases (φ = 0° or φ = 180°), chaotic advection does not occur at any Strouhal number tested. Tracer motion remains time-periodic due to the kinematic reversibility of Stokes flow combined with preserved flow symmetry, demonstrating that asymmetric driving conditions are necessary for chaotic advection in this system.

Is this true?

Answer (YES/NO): YES